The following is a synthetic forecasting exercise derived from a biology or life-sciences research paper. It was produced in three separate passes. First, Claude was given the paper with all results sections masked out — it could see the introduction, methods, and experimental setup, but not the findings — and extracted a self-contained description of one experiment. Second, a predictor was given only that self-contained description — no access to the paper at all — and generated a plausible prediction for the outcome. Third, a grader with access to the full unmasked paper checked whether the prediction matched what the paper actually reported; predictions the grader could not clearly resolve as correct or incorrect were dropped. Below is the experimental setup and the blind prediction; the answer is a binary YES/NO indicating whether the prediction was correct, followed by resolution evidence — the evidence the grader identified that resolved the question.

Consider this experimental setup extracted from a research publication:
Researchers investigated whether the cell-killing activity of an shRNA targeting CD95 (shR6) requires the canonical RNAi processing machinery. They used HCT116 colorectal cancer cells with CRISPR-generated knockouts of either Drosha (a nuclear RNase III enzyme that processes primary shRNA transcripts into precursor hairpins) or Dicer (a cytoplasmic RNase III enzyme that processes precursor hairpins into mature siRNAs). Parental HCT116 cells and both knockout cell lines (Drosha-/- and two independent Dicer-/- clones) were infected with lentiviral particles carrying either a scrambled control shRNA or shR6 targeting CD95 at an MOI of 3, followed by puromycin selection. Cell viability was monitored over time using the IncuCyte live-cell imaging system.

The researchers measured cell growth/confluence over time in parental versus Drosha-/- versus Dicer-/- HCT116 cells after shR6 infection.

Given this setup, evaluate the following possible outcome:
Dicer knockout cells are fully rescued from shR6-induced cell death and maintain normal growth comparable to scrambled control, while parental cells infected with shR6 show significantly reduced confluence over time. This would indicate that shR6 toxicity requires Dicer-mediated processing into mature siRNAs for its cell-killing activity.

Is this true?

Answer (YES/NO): YES